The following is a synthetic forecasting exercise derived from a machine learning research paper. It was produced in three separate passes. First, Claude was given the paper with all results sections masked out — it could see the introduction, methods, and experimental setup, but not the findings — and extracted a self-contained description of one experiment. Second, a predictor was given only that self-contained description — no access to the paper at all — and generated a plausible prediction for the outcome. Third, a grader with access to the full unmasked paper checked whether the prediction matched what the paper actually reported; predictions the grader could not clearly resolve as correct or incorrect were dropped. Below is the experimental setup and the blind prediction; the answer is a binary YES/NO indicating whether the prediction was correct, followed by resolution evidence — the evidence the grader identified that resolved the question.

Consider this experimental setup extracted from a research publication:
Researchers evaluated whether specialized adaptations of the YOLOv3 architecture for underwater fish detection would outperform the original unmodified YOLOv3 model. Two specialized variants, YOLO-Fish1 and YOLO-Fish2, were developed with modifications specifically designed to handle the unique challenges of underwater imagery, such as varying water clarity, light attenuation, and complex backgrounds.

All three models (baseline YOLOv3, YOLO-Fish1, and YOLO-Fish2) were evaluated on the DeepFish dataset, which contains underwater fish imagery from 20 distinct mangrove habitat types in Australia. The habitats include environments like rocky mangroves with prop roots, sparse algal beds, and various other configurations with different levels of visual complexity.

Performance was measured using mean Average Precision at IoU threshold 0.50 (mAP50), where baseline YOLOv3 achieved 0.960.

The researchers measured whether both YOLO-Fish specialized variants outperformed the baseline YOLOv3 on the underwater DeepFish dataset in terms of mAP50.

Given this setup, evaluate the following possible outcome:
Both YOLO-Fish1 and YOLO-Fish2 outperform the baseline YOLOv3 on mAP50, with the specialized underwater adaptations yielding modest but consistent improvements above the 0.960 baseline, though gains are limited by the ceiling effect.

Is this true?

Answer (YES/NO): NO